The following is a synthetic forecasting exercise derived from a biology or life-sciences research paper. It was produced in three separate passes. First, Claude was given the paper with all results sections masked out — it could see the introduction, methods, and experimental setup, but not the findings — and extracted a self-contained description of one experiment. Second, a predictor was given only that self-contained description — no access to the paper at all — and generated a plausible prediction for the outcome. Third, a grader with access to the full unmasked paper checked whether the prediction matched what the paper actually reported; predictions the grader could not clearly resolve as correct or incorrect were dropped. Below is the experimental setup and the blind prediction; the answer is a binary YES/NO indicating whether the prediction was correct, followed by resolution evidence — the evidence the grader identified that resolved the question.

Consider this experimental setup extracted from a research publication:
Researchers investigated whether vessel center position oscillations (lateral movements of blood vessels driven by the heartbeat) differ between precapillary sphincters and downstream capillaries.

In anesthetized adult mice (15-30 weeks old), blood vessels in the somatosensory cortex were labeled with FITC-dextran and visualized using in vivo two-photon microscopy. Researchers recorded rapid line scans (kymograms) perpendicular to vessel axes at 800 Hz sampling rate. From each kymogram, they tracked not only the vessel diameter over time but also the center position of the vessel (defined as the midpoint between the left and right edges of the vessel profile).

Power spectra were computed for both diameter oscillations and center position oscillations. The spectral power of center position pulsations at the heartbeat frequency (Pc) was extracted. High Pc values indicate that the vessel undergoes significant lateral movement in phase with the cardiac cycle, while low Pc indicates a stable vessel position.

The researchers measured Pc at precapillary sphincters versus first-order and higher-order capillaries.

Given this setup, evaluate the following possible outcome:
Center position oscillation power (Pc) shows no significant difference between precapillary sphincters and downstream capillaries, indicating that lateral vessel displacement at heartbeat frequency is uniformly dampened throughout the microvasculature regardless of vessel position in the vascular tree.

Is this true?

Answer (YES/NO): NO